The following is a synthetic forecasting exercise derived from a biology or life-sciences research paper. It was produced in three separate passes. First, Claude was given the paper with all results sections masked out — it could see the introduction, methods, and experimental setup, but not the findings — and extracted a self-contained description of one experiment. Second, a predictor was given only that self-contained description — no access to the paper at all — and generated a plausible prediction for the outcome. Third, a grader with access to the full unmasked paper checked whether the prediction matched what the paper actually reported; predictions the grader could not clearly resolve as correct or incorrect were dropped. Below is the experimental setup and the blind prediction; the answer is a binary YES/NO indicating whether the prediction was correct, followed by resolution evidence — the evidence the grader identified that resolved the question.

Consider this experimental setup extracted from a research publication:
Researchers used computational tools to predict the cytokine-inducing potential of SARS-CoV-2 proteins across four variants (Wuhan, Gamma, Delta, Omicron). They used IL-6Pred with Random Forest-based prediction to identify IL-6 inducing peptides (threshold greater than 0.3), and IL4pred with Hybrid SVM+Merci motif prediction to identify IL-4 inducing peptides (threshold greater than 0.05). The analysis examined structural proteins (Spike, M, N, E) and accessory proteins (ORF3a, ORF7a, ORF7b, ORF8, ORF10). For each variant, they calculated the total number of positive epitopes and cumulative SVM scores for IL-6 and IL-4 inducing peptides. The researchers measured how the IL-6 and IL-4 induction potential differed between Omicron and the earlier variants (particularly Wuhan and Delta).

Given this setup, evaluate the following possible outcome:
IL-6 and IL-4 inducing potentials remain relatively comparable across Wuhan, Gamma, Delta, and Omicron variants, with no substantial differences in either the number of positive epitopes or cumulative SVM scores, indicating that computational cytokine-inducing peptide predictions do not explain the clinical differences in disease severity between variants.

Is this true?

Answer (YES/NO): NO